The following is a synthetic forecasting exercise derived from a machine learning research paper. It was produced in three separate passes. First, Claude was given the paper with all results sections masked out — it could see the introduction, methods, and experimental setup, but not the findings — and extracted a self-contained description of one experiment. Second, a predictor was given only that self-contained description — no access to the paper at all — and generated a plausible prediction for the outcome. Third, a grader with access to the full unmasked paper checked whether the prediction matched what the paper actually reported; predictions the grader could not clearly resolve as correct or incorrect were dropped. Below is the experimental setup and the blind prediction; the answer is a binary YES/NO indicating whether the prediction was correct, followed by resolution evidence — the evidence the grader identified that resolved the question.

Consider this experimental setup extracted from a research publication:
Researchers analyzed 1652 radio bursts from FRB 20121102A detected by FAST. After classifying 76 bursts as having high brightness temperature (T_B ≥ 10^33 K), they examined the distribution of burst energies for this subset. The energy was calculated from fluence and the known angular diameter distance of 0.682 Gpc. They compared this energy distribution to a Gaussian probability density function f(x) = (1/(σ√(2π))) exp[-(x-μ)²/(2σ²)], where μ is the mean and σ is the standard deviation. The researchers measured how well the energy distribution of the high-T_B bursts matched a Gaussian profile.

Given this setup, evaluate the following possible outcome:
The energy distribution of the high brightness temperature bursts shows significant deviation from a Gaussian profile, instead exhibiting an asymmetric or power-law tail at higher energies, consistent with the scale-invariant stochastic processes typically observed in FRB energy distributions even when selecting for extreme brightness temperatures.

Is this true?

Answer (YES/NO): NO